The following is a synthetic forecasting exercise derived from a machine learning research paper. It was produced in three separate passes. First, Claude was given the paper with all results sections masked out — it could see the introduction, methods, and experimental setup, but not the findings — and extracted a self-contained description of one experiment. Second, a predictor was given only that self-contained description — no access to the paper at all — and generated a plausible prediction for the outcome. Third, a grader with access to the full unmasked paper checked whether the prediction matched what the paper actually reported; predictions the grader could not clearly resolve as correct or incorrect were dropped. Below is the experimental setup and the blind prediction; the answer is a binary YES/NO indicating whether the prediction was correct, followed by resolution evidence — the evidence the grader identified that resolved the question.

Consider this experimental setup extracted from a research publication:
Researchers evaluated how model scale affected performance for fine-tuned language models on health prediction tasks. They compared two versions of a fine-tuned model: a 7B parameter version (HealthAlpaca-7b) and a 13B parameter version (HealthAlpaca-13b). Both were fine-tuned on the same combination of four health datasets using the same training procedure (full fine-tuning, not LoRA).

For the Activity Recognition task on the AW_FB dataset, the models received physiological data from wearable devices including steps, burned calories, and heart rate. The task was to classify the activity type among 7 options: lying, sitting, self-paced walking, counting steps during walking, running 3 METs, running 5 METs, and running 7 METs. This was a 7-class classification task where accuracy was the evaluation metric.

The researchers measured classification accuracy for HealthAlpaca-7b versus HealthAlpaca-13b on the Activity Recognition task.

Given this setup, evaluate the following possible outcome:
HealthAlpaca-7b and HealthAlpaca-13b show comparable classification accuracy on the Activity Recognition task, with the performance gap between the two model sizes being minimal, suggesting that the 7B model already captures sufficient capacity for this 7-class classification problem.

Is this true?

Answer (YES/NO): NO